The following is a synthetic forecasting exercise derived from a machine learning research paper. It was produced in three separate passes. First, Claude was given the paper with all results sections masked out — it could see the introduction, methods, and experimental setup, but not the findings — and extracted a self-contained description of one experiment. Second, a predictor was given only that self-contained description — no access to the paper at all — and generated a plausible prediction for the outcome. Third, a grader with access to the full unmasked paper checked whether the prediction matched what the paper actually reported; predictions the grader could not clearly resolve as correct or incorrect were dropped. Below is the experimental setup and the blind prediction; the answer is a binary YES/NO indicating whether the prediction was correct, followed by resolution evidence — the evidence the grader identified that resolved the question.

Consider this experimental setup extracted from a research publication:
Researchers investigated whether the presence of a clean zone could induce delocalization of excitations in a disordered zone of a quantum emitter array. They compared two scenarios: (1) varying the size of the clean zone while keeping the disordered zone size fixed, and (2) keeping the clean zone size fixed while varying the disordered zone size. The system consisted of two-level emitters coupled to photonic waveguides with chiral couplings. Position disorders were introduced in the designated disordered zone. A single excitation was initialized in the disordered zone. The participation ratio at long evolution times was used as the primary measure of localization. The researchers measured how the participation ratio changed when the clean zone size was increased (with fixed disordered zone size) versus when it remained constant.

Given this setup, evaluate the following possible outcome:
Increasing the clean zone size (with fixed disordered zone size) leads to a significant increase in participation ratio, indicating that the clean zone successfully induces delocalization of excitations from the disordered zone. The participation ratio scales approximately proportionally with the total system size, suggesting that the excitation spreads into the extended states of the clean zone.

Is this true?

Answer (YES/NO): NO